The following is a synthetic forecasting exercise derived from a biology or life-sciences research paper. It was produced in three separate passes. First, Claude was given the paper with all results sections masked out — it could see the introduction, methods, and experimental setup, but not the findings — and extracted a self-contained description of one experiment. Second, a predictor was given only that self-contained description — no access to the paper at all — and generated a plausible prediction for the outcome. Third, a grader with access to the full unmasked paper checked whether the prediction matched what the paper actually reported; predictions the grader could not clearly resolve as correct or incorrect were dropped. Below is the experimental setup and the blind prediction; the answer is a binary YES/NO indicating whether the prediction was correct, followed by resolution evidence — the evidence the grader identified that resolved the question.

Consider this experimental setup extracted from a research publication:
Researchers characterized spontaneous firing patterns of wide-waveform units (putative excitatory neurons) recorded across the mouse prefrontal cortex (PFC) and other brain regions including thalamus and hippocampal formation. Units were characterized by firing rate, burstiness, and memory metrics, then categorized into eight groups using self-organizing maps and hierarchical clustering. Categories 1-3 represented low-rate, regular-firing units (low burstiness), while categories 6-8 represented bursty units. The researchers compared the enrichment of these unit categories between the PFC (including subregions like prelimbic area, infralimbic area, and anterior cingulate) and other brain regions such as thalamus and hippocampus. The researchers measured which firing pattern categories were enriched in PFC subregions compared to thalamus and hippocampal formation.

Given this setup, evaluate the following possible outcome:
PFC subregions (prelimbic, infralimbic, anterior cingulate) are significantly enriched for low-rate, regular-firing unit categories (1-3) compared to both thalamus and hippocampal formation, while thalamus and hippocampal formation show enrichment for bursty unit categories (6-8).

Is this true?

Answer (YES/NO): YES